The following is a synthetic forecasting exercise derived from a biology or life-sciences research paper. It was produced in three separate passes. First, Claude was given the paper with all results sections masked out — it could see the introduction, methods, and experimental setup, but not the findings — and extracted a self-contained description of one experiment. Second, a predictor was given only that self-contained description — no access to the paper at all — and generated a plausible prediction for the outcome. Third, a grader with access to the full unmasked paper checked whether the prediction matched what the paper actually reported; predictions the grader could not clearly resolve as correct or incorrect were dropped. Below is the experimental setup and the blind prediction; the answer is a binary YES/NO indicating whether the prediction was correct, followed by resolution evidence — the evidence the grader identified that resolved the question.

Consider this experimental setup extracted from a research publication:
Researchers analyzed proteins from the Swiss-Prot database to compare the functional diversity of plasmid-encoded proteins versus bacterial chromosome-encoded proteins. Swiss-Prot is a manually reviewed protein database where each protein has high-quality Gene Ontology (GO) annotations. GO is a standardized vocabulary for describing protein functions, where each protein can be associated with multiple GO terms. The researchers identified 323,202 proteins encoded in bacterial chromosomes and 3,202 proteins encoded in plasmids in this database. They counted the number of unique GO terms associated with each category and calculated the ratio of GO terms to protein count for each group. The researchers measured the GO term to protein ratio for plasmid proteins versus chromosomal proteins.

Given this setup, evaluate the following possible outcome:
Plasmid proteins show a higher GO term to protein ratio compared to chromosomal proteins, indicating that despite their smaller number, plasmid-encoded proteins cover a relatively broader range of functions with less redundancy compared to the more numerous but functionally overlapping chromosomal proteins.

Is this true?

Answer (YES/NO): YES